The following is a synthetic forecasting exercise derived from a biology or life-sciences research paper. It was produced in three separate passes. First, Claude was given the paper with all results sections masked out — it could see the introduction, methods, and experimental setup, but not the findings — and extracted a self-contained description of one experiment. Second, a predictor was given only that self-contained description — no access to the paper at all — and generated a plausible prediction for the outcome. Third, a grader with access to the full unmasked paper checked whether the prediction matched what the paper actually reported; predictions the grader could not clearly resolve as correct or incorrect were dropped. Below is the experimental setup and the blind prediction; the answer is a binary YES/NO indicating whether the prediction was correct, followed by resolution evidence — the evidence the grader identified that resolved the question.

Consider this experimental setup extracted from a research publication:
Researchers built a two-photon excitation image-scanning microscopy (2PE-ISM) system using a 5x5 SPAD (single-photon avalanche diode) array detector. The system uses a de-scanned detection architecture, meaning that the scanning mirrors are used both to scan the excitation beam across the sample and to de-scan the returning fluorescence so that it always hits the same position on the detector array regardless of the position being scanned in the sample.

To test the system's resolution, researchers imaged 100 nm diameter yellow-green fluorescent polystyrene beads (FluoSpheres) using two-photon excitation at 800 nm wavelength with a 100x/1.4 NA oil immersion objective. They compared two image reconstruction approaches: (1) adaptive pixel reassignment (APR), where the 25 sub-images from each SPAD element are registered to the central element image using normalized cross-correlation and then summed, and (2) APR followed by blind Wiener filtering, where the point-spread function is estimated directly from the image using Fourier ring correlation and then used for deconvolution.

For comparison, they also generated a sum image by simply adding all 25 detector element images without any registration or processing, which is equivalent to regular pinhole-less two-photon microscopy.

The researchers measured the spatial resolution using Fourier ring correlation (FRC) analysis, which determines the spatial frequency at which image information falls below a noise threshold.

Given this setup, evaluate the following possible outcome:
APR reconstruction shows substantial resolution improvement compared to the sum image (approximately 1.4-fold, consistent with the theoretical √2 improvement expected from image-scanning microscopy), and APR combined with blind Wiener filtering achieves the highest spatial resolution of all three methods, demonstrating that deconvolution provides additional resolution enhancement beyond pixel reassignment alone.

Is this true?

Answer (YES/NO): NO